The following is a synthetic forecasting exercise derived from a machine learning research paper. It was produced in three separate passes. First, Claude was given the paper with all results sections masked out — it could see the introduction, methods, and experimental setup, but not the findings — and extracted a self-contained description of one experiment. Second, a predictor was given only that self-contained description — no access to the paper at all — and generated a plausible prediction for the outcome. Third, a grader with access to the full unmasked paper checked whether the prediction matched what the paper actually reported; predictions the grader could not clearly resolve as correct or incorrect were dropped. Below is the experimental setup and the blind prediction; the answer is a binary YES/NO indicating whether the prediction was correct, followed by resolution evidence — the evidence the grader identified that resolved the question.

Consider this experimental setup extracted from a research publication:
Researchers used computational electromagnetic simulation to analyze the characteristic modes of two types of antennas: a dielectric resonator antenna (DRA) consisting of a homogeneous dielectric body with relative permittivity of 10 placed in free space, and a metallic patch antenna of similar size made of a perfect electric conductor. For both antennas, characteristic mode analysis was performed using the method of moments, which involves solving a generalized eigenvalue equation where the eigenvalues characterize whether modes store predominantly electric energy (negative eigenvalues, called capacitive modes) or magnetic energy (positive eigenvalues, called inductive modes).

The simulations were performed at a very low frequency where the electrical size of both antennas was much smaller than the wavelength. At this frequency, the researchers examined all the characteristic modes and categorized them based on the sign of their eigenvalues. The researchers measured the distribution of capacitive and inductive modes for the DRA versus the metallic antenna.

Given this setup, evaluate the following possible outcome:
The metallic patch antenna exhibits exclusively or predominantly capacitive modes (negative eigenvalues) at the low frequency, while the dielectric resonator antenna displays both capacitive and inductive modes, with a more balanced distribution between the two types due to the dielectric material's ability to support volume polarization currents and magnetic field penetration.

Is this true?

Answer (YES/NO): NO